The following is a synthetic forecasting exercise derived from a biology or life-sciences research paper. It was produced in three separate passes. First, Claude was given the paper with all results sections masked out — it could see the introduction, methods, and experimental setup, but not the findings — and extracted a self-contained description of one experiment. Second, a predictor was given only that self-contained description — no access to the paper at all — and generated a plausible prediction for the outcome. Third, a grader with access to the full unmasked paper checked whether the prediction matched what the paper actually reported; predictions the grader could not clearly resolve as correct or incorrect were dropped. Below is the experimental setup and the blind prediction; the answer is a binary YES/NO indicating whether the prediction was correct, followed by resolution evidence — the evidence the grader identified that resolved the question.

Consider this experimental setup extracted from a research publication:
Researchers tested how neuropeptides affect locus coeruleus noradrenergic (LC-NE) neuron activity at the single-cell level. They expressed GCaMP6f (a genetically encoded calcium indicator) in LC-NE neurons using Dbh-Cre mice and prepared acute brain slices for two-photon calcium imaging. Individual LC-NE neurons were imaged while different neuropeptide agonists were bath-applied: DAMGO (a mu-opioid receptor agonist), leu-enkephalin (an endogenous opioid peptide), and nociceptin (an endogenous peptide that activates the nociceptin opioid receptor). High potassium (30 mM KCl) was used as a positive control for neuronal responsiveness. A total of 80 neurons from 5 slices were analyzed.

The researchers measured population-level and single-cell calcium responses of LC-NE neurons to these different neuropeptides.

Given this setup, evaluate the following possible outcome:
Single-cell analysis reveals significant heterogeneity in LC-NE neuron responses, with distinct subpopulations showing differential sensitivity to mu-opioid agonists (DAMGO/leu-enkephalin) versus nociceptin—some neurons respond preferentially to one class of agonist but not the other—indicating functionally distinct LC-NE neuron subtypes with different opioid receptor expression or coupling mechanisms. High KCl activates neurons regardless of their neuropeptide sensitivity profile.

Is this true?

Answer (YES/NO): YES